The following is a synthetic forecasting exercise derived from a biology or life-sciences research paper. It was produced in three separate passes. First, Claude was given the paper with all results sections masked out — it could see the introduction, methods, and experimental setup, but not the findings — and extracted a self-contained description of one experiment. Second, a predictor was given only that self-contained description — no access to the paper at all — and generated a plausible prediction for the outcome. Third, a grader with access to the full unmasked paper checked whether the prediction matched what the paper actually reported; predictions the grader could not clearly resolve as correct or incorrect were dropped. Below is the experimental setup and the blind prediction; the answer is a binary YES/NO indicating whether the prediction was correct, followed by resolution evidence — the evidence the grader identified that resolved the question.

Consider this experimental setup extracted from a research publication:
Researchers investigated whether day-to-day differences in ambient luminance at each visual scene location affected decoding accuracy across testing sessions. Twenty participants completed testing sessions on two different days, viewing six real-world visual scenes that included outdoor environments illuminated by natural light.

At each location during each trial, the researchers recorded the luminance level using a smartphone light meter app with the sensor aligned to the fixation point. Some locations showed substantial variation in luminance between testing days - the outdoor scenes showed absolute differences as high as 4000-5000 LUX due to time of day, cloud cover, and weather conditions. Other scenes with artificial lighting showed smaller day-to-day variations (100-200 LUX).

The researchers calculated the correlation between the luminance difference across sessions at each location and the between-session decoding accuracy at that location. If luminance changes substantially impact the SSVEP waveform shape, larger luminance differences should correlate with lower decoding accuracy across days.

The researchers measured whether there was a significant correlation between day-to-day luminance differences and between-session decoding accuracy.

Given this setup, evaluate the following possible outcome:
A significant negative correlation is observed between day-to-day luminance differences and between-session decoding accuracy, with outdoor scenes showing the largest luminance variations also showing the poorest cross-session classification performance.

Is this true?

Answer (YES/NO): NO